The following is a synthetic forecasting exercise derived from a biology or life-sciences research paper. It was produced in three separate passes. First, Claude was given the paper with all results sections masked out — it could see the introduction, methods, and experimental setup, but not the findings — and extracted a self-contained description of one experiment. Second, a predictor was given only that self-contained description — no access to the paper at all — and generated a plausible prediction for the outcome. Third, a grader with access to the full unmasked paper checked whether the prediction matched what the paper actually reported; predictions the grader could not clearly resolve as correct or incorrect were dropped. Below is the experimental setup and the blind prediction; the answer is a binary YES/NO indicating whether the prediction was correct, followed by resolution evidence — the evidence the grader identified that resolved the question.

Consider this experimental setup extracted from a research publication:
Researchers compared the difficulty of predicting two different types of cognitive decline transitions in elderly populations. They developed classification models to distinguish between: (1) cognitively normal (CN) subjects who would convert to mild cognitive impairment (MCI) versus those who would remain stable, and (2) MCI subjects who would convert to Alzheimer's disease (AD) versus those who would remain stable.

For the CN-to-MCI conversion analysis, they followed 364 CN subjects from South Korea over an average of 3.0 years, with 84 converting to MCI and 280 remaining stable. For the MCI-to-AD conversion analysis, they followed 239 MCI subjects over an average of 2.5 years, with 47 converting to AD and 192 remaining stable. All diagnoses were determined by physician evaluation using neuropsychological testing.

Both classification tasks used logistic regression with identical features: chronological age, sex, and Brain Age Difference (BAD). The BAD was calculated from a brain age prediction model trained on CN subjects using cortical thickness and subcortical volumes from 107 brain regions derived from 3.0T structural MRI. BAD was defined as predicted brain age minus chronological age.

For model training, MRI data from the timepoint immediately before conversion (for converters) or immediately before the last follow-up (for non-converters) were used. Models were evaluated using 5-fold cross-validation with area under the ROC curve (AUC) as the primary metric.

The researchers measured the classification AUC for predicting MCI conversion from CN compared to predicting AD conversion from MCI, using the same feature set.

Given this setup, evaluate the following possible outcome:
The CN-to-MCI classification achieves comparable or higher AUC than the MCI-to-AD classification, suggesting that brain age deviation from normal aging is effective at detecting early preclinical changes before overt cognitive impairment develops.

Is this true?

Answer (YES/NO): NO